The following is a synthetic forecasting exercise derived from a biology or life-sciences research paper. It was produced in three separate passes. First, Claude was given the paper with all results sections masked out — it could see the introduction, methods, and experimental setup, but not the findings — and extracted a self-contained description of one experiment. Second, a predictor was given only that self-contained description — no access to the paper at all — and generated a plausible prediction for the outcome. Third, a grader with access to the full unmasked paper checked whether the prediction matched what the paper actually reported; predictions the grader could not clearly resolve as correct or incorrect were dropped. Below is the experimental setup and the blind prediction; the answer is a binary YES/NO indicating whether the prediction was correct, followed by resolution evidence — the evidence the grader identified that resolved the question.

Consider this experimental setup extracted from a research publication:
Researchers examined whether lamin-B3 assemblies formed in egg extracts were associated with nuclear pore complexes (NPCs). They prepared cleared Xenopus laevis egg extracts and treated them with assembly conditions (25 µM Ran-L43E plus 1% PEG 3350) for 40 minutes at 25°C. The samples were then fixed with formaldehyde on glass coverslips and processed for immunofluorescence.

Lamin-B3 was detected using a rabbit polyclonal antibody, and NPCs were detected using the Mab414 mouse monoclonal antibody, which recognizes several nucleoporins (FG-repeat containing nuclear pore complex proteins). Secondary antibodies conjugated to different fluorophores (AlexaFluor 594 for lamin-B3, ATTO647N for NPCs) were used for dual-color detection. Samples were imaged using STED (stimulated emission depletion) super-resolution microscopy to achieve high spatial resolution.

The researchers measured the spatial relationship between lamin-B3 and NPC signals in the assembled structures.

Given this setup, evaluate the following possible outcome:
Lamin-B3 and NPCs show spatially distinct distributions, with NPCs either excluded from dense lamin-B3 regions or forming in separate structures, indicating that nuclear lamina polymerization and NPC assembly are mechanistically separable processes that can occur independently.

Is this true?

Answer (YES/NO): NO